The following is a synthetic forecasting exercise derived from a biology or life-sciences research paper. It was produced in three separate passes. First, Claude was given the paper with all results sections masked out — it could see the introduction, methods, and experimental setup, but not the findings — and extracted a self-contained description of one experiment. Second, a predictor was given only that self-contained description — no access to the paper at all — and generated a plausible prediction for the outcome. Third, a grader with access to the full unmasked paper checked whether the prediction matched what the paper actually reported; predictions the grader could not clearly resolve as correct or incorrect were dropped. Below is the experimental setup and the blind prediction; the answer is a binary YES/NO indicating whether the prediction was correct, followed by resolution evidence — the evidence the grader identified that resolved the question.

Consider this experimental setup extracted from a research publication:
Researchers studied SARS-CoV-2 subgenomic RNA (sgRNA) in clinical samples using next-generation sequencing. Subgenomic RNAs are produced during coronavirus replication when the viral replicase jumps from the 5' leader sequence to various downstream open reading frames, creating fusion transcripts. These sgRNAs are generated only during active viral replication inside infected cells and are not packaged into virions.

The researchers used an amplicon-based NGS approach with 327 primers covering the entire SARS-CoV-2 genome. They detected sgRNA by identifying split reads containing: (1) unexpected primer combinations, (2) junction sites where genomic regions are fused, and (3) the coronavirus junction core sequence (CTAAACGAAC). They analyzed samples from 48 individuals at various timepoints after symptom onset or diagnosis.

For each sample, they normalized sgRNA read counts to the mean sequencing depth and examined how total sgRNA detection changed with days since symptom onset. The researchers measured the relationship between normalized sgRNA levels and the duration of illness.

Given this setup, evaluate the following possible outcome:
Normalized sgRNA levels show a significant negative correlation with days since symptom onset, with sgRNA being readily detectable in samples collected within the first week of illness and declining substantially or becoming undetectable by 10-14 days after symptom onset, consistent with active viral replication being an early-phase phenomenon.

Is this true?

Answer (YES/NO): NO